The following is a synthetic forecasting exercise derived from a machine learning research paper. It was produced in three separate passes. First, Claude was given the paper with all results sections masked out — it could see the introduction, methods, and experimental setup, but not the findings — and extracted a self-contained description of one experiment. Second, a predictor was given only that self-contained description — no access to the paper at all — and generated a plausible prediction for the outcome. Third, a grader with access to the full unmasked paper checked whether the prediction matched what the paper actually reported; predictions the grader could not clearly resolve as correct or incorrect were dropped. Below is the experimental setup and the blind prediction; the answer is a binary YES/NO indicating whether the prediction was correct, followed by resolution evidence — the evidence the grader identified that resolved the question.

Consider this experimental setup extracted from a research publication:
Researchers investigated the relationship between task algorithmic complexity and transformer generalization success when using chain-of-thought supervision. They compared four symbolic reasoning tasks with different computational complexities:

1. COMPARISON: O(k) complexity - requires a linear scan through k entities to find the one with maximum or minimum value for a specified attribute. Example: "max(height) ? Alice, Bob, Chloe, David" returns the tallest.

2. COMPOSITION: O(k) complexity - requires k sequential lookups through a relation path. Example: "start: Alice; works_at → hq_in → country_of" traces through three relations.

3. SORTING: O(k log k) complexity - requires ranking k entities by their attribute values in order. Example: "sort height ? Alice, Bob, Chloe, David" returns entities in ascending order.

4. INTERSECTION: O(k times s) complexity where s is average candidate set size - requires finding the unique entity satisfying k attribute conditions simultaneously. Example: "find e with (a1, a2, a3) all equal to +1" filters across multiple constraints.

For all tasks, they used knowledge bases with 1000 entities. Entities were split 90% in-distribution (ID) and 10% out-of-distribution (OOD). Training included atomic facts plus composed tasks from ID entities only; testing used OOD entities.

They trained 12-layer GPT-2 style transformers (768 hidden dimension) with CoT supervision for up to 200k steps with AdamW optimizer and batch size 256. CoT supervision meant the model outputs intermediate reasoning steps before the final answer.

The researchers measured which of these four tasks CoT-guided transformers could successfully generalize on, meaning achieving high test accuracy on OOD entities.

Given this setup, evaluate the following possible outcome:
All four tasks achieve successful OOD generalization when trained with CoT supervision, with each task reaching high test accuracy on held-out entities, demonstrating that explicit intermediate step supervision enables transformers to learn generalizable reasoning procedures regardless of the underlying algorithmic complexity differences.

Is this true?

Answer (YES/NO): NO